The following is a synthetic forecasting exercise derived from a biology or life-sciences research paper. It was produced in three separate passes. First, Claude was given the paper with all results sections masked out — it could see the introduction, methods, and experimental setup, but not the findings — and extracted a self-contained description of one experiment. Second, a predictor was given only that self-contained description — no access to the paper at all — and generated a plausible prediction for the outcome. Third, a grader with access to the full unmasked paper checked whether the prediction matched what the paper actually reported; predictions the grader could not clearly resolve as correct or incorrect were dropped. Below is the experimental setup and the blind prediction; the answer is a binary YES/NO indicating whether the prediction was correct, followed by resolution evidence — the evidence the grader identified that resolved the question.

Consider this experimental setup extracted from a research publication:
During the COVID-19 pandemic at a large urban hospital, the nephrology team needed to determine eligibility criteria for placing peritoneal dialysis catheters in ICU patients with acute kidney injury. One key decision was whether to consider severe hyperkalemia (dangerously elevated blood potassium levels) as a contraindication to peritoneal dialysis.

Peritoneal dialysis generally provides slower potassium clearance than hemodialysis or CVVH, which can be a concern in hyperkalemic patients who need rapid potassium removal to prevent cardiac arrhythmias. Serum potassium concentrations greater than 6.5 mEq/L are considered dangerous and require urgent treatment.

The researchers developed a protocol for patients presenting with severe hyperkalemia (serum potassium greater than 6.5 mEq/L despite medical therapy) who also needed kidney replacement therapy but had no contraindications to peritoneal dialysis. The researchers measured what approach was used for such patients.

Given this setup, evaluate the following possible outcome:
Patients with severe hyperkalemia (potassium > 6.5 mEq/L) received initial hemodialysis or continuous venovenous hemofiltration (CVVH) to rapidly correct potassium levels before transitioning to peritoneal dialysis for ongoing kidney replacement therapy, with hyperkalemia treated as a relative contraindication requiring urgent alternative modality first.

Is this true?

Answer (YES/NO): YES